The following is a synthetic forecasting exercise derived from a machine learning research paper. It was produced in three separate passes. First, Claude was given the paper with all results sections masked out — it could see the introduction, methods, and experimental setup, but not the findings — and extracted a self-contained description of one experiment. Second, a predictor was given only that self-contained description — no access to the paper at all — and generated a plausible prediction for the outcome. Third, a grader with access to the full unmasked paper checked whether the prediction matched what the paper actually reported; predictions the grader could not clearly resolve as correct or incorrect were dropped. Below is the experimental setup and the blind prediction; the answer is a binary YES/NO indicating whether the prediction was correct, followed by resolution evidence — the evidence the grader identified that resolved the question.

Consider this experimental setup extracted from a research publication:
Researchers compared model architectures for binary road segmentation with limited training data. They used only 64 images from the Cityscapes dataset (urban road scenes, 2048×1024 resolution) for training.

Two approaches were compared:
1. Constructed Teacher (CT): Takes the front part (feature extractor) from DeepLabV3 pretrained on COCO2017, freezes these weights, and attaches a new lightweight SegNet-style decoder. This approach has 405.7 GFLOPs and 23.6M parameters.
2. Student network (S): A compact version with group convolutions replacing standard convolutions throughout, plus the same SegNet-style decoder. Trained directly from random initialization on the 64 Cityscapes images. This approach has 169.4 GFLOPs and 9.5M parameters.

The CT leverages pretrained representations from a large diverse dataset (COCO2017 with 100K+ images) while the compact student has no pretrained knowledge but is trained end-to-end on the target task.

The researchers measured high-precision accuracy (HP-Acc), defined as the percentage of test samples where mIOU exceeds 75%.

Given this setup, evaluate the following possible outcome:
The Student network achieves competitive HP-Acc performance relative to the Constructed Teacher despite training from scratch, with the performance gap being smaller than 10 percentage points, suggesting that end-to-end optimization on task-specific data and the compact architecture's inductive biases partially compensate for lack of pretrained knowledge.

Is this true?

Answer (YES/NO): NO